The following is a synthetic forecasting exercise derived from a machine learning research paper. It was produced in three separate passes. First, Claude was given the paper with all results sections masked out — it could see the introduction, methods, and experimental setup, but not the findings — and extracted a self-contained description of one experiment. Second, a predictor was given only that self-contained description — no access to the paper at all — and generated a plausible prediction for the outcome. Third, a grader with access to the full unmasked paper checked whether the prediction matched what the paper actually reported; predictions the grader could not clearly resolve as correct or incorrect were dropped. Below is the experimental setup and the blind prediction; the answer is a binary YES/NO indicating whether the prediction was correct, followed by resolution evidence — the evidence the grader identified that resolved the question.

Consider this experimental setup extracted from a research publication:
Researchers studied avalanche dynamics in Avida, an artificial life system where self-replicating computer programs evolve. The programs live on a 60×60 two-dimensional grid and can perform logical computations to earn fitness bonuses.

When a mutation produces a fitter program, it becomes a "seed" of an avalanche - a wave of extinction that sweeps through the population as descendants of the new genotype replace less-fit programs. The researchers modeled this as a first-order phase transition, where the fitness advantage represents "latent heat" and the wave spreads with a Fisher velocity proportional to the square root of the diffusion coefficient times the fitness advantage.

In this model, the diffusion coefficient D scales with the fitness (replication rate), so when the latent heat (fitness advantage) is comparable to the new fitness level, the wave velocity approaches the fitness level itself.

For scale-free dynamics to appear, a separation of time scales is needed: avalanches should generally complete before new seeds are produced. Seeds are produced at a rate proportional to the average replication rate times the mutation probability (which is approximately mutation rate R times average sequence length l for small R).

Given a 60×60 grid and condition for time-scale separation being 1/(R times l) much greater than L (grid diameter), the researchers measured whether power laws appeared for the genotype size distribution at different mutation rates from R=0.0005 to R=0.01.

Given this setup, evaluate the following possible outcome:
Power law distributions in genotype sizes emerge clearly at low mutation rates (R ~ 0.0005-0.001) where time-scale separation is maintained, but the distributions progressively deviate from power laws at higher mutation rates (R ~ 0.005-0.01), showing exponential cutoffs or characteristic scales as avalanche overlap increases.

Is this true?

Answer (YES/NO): NO